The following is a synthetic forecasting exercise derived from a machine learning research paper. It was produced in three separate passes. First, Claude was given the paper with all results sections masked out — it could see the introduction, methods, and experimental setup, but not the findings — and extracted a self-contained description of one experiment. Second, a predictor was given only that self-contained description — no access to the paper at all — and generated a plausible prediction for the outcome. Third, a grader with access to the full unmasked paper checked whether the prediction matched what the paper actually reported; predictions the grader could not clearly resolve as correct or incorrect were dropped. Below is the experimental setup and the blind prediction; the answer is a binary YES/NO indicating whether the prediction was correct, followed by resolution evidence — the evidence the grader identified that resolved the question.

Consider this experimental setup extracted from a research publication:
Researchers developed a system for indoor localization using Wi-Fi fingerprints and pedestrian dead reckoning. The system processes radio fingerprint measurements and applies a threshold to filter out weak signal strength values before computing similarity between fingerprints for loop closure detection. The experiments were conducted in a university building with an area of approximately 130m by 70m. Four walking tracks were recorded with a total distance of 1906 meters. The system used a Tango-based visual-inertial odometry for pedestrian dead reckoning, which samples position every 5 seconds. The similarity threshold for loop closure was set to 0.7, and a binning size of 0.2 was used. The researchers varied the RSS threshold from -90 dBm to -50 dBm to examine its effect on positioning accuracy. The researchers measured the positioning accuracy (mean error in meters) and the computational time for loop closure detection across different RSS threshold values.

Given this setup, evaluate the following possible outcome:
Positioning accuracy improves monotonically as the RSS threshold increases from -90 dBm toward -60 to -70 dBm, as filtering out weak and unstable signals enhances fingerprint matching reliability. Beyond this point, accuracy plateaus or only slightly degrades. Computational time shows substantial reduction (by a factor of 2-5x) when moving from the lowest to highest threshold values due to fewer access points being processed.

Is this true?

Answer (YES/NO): NO